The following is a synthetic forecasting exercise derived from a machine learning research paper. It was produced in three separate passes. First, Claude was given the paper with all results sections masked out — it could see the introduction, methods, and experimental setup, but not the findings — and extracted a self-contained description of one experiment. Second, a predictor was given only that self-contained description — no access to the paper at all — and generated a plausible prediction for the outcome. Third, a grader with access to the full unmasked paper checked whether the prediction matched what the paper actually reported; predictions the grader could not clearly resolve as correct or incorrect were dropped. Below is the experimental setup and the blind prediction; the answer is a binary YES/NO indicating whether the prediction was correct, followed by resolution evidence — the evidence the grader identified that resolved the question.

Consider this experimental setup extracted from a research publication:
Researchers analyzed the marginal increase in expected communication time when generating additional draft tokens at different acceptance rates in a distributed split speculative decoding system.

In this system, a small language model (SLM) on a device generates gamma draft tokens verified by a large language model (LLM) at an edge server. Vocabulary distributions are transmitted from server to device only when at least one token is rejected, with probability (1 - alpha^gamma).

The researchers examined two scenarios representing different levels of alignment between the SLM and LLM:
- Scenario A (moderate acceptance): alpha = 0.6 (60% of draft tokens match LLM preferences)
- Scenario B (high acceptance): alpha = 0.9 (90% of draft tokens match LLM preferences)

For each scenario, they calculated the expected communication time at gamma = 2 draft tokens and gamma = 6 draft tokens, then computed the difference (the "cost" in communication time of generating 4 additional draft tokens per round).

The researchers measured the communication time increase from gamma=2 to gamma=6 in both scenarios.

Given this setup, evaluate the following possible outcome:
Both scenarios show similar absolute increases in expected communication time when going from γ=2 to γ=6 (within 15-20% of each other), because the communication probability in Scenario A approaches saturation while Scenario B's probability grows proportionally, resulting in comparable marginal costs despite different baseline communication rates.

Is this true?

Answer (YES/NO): YES